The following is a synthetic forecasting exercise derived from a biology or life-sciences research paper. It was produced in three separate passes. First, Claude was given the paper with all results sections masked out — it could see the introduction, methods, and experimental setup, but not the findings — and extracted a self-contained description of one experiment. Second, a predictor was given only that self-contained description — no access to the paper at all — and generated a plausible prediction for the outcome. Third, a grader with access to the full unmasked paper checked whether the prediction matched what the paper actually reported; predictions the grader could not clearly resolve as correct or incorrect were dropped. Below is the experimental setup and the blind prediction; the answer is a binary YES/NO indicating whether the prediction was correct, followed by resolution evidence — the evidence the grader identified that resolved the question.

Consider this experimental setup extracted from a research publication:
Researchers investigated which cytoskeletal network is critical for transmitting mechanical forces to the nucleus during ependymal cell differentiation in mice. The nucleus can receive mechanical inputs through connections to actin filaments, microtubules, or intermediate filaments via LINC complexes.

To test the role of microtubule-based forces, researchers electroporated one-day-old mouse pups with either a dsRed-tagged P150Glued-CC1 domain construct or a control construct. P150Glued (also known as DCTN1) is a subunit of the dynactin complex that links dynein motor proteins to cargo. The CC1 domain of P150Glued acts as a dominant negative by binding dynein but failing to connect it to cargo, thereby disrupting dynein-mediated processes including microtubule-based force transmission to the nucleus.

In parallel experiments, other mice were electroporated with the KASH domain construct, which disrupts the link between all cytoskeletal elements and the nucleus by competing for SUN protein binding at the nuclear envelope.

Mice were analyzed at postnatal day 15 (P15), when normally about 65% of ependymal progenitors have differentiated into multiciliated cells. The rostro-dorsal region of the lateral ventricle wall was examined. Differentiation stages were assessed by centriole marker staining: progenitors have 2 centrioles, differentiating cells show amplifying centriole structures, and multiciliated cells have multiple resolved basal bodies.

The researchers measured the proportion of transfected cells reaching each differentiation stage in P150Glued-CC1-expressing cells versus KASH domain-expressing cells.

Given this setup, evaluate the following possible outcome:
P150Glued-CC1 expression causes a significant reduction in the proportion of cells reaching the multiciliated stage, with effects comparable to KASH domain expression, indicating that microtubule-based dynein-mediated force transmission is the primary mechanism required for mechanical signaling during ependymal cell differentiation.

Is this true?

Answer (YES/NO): NO